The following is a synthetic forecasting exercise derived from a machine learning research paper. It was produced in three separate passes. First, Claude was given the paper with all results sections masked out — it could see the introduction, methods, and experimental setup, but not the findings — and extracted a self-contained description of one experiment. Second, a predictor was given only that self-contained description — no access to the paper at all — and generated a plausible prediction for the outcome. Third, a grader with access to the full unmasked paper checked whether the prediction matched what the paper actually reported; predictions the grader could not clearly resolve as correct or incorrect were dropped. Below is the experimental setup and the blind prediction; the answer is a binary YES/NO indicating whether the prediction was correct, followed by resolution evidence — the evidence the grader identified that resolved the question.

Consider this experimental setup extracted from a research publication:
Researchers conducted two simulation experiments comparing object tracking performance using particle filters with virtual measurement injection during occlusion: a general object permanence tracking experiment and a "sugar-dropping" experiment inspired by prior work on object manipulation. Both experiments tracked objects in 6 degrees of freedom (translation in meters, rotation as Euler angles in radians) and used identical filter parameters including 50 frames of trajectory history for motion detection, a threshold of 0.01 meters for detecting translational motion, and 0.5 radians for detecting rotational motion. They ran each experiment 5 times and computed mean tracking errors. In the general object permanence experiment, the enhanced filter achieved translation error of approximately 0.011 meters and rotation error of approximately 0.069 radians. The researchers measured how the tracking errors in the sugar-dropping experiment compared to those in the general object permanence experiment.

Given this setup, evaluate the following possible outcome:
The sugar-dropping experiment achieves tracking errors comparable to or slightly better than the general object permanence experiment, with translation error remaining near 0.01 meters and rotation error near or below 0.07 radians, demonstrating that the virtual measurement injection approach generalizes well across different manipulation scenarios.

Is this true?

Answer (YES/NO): NO